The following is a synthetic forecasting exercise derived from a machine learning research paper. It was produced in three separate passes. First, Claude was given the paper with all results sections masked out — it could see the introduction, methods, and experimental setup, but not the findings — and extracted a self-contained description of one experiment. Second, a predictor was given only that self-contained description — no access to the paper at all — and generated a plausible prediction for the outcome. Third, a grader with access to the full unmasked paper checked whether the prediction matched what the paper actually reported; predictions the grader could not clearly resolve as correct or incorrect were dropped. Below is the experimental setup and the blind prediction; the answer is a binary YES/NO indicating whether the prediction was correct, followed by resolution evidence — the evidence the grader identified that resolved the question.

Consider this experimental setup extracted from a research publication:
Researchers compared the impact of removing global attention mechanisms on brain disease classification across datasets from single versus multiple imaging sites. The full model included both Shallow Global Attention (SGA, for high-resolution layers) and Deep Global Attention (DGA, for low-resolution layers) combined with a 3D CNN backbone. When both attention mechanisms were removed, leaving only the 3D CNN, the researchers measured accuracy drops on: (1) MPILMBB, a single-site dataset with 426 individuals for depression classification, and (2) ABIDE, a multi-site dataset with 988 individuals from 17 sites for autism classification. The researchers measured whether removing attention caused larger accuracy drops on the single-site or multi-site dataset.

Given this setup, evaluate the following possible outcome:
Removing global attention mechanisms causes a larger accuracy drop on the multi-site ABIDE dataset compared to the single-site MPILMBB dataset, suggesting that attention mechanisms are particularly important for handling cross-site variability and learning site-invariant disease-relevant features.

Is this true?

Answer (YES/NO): YES